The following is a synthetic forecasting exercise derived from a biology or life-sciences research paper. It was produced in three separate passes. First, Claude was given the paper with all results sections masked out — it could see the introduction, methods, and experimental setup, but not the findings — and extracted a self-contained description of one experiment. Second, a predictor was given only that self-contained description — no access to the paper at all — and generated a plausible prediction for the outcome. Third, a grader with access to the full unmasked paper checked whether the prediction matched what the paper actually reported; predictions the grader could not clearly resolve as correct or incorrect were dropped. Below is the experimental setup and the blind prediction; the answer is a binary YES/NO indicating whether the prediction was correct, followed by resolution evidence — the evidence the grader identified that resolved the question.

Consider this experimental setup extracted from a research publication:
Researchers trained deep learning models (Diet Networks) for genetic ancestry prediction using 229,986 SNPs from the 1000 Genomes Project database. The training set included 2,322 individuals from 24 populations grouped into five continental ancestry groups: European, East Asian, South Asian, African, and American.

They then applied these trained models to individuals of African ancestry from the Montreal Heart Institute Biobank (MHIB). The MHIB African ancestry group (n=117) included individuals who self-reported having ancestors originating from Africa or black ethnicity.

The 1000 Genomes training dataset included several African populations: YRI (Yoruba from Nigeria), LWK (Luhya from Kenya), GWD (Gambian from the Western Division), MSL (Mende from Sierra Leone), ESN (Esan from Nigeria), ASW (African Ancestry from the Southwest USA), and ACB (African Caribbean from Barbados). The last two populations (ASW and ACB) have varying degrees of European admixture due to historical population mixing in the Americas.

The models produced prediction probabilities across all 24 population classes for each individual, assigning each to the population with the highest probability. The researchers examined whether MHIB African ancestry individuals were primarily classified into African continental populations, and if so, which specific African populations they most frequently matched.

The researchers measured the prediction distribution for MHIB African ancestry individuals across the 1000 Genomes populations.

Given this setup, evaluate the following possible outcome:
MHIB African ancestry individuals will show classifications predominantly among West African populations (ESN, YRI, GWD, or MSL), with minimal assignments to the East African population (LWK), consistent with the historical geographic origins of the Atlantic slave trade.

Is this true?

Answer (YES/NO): NO